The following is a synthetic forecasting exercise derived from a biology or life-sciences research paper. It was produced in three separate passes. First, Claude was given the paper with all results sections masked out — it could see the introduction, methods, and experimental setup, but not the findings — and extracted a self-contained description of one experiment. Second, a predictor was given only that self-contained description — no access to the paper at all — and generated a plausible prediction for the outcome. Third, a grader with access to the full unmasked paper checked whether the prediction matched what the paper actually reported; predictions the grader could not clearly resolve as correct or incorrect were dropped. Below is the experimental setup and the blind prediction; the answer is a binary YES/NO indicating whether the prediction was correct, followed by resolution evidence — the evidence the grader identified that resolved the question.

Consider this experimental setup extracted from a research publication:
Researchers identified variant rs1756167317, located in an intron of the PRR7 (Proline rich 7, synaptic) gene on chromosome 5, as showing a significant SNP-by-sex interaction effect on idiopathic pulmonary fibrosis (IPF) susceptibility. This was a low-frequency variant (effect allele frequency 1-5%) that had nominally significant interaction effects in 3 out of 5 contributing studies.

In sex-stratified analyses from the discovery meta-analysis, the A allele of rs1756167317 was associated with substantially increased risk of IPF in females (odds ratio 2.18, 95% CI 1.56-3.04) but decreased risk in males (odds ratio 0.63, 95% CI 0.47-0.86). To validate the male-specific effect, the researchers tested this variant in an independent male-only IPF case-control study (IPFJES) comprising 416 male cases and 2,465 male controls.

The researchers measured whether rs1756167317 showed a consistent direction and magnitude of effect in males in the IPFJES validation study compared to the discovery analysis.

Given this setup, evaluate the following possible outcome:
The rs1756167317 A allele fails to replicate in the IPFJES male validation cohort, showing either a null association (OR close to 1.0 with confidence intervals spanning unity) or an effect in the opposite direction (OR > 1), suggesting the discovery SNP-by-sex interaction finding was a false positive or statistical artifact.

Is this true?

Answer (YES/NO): NO